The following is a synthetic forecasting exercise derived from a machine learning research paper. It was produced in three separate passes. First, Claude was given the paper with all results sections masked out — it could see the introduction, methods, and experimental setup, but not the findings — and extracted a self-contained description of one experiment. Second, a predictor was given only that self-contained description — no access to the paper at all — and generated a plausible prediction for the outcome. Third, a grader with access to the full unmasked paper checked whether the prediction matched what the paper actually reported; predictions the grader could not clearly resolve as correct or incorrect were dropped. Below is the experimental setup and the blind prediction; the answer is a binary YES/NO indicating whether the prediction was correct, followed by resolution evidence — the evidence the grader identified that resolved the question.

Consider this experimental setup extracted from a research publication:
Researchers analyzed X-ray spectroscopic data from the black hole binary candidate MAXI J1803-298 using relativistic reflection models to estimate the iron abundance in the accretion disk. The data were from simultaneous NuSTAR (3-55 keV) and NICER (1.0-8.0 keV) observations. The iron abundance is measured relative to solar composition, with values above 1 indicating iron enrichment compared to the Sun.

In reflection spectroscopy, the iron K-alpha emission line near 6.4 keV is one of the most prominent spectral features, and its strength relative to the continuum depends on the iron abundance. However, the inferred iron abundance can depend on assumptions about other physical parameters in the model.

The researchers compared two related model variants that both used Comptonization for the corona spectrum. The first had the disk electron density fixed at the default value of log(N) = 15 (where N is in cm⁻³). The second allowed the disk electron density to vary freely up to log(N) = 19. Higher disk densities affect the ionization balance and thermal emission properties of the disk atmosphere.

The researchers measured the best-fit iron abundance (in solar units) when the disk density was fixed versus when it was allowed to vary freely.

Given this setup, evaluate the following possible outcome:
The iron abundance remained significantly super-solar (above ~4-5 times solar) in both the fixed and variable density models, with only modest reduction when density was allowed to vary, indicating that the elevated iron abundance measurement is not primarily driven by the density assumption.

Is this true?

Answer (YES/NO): NO